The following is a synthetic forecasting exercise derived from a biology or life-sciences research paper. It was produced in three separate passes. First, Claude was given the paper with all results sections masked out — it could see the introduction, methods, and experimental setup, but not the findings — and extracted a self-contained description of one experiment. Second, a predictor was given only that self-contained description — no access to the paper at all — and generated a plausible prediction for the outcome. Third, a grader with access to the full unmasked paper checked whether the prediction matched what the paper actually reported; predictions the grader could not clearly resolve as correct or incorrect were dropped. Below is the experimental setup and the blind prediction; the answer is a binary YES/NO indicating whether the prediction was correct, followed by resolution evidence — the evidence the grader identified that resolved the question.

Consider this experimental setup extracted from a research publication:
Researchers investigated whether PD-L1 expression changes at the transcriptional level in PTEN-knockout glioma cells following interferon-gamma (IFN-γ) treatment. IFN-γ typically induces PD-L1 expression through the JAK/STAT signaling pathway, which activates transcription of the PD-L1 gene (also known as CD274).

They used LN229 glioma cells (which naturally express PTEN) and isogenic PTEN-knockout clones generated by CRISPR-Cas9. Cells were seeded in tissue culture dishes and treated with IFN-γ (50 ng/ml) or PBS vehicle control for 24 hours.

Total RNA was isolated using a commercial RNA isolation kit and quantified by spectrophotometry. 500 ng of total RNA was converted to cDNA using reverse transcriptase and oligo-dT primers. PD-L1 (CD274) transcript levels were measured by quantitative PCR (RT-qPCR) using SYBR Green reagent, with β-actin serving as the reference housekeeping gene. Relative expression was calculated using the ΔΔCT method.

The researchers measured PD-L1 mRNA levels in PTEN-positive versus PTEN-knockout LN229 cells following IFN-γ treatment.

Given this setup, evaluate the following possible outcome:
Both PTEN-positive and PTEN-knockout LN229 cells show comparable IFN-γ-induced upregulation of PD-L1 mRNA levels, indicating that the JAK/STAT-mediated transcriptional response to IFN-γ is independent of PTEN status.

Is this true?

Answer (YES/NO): YES